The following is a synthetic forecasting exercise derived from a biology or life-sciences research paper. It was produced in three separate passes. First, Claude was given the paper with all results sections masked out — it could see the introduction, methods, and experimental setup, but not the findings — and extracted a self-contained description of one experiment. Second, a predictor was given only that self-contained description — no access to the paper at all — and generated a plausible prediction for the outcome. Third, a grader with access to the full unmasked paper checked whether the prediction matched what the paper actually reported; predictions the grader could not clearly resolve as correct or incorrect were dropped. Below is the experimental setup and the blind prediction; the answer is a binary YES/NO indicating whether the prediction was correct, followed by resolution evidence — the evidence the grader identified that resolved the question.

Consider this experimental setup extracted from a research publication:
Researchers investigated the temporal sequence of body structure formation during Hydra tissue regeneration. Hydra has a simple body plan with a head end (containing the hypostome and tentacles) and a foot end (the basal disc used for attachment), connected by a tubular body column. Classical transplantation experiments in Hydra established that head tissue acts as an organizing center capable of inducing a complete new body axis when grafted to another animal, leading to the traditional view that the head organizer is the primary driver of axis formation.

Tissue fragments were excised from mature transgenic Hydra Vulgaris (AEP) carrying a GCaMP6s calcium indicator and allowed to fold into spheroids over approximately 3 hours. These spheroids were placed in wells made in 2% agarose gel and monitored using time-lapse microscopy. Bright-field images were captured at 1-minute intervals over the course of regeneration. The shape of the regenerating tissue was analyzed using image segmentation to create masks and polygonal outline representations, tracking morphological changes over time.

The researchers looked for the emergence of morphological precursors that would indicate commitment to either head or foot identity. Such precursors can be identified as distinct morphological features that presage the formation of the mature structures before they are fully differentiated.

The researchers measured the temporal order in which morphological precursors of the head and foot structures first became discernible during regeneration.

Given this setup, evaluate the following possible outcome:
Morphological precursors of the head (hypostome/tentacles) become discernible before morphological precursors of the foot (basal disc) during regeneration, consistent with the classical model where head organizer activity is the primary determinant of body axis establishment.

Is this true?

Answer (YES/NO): NO